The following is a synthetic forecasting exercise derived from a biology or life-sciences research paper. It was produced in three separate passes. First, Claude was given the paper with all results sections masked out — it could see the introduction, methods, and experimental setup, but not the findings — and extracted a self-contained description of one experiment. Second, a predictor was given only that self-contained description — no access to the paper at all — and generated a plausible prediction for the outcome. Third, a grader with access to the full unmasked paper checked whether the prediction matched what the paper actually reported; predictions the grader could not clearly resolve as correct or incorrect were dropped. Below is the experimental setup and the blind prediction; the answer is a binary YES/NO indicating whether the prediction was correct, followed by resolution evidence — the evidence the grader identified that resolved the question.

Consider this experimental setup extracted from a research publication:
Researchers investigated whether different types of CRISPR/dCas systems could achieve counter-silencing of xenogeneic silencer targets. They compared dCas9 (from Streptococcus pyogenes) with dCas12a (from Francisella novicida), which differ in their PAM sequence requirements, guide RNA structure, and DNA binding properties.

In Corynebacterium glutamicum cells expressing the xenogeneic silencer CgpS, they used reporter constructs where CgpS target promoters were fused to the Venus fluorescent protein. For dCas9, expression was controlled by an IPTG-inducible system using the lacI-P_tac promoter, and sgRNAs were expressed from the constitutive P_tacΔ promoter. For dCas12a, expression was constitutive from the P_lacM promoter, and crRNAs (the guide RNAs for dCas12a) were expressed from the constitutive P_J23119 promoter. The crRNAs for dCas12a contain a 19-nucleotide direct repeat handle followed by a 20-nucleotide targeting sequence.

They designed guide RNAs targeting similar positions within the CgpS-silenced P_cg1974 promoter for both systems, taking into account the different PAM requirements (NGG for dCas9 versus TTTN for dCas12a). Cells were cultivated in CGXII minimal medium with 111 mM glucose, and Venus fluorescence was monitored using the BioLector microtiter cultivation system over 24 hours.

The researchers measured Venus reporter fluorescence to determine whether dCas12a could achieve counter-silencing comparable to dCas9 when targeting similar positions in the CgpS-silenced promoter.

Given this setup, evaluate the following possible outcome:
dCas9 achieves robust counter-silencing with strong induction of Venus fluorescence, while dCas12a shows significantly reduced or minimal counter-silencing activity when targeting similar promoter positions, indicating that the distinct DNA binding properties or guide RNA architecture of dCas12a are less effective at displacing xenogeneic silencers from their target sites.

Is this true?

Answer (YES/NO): NO